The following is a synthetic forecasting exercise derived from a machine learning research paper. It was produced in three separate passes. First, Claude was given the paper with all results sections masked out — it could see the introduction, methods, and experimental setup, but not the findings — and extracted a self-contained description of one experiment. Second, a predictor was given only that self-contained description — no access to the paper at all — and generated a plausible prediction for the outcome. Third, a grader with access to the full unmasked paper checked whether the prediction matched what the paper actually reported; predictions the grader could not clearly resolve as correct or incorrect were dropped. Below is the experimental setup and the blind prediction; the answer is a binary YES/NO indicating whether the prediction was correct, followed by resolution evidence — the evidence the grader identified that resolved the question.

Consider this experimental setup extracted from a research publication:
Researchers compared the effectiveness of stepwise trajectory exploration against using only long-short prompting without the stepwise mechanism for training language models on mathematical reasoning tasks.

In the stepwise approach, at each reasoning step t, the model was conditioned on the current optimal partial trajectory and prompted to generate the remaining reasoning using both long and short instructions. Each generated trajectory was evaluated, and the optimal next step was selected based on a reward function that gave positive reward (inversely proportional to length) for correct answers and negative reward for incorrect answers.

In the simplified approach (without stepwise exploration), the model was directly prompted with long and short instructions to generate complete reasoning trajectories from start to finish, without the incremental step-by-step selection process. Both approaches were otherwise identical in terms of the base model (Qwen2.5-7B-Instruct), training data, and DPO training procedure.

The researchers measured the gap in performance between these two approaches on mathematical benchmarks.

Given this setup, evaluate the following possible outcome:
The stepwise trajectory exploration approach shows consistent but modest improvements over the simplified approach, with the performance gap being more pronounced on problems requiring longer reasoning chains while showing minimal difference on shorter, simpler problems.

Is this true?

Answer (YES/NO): NO